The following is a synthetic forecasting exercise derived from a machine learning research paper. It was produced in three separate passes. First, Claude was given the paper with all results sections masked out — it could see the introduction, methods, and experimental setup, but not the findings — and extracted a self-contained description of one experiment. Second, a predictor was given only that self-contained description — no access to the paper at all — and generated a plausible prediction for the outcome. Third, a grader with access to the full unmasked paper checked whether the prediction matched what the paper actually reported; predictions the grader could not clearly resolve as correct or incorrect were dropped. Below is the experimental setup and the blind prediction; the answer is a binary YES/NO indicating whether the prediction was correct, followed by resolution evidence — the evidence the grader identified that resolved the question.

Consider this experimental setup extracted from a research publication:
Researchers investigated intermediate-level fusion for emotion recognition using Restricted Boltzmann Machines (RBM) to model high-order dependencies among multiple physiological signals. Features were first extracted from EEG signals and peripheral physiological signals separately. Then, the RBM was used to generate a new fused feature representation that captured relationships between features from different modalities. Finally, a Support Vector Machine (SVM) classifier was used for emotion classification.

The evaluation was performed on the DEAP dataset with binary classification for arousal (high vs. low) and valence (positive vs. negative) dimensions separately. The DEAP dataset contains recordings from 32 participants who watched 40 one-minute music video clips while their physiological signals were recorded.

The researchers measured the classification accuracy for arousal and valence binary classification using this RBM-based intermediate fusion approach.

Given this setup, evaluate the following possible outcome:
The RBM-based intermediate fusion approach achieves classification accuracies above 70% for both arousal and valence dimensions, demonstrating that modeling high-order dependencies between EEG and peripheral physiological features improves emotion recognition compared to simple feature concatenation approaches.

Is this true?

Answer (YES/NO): NO